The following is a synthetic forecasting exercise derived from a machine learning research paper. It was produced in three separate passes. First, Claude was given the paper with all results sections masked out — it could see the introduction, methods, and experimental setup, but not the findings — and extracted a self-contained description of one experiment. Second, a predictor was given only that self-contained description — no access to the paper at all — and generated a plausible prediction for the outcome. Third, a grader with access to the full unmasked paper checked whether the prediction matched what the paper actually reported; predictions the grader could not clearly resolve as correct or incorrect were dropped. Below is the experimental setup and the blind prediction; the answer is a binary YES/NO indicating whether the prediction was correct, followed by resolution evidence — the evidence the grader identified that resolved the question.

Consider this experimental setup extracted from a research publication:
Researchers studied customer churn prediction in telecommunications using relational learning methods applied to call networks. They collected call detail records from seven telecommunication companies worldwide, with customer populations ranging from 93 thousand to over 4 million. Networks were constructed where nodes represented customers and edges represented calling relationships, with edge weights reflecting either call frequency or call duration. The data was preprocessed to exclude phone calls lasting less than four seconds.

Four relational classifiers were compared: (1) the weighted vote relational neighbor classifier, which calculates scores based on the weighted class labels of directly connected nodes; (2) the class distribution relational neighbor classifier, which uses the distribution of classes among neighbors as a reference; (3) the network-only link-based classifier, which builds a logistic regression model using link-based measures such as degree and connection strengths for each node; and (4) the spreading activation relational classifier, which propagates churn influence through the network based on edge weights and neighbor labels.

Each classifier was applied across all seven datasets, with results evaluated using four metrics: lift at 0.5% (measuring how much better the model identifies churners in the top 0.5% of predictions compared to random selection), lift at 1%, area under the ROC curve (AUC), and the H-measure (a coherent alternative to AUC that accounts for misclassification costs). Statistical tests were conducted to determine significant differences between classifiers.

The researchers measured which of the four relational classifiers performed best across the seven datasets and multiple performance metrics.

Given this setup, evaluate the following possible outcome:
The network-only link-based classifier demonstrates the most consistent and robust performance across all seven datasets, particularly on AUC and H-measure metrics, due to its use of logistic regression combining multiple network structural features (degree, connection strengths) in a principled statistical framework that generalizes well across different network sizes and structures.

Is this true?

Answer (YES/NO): NO